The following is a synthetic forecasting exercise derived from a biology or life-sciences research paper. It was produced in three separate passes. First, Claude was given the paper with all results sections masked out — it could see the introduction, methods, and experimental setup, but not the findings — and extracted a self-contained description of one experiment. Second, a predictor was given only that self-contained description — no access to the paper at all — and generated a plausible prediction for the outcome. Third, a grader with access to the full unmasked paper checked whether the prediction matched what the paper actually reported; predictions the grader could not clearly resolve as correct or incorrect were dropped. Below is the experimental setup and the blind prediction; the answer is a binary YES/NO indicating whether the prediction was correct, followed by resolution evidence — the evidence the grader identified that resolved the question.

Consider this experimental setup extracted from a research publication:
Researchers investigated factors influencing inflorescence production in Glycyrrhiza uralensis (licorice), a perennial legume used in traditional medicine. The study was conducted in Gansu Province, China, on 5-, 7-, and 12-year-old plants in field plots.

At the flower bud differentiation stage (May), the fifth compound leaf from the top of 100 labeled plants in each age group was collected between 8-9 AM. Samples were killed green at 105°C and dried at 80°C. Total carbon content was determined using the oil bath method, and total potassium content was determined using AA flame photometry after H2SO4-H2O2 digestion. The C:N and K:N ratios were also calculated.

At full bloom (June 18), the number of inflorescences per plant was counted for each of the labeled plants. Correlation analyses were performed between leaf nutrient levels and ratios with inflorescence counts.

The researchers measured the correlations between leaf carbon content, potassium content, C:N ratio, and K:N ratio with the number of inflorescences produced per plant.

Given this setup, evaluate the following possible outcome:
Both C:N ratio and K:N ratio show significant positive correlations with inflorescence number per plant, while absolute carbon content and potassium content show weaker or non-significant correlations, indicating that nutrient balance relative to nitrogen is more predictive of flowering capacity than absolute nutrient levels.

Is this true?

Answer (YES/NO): NO